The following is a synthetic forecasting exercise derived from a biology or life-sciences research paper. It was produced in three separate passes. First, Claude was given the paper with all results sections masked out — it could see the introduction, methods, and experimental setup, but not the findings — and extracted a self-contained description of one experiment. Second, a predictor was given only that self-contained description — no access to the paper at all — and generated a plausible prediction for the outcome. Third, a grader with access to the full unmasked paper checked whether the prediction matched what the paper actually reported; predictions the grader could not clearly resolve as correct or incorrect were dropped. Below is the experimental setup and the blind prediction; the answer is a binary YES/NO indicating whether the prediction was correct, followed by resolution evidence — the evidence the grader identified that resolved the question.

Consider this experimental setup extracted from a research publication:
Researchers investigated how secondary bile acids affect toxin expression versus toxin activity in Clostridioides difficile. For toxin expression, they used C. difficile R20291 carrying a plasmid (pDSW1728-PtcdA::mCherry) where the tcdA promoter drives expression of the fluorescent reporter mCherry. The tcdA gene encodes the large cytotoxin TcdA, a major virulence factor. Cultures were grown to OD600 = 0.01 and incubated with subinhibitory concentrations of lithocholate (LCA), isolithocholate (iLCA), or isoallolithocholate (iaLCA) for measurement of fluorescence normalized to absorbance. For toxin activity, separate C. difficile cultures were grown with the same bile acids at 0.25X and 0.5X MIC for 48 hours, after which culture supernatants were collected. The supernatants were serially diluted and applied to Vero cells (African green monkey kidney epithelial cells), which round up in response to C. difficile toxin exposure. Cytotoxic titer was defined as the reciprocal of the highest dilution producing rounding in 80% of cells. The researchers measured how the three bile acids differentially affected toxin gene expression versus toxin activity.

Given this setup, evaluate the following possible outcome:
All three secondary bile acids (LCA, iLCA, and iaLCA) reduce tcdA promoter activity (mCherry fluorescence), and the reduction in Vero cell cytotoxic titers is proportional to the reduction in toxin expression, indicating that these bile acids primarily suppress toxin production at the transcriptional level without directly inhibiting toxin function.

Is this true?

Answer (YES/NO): NO